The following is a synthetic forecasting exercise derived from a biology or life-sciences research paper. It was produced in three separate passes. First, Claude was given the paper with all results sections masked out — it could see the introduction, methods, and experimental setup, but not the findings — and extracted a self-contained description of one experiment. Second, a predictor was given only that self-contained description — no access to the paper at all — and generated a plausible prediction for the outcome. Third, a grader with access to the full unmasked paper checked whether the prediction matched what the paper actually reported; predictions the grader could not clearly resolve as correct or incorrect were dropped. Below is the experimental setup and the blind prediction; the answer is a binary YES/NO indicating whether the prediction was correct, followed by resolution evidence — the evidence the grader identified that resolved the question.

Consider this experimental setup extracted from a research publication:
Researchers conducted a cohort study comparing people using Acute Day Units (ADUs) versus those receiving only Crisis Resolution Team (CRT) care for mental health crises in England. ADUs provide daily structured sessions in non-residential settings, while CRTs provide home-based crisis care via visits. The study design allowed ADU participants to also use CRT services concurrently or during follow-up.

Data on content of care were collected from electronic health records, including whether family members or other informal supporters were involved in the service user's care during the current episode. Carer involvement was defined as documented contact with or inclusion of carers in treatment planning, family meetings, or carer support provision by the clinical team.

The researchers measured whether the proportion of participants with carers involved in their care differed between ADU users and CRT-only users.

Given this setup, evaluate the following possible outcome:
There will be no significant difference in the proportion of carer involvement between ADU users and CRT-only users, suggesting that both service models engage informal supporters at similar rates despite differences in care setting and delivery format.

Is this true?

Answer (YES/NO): NO